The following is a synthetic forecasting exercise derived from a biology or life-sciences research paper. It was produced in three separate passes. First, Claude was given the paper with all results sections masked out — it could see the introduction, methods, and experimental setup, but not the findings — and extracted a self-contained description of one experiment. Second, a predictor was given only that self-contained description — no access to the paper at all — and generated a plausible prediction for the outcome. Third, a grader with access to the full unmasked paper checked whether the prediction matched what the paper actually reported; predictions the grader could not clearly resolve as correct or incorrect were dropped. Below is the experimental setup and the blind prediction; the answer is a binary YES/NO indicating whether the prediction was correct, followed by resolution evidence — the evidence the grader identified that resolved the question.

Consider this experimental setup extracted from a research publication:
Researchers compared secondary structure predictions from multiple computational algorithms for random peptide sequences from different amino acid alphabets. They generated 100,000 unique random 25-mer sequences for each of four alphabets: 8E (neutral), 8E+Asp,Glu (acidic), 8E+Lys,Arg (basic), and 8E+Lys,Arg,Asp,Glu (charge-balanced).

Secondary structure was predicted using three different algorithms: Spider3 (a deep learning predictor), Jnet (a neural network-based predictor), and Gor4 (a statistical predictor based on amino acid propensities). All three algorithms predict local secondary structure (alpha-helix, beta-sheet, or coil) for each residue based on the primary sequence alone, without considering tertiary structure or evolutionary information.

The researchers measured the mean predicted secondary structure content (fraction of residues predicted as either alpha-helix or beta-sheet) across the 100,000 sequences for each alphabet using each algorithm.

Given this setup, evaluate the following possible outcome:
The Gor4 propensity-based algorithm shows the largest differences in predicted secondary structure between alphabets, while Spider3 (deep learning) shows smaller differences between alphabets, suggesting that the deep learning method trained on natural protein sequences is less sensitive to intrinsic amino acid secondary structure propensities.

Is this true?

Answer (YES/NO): NO